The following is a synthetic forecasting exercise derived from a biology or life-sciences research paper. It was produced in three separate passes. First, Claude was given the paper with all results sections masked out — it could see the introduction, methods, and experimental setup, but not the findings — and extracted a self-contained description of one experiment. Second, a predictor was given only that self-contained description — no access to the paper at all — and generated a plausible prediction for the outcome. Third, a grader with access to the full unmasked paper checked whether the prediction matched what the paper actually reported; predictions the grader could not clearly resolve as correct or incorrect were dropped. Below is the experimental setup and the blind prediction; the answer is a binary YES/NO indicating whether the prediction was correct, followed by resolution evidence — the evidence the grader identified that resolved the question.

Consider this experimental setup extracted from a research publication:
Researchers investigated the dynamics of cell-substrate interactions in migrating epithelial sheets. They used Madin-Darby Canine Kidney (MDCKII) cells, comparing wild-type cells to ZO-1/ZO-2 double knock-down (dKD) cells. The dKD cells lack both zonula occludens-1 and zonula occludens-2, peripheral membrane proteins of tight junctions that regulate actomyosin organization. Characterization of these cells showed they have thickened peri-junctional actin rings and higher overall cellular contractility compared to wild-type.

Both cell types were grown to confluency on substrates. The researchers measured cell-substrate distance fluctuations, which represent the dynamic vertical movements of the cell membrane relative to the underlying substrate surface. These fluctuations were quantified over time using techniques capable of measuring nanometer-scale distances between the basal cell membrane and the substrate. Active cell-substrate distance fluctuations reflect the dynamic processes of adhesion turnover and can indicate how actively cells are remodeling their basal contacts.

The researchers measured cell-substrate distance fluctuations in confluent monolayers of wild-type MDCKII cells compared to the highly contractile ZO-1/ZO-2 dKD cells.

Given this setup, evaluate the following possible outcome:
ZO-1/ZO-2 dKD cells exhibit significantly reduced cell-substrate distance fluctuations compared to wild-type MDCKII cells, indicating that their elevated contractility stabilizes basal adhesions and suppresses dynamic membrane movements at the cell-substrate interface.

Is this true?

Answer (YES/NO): NO